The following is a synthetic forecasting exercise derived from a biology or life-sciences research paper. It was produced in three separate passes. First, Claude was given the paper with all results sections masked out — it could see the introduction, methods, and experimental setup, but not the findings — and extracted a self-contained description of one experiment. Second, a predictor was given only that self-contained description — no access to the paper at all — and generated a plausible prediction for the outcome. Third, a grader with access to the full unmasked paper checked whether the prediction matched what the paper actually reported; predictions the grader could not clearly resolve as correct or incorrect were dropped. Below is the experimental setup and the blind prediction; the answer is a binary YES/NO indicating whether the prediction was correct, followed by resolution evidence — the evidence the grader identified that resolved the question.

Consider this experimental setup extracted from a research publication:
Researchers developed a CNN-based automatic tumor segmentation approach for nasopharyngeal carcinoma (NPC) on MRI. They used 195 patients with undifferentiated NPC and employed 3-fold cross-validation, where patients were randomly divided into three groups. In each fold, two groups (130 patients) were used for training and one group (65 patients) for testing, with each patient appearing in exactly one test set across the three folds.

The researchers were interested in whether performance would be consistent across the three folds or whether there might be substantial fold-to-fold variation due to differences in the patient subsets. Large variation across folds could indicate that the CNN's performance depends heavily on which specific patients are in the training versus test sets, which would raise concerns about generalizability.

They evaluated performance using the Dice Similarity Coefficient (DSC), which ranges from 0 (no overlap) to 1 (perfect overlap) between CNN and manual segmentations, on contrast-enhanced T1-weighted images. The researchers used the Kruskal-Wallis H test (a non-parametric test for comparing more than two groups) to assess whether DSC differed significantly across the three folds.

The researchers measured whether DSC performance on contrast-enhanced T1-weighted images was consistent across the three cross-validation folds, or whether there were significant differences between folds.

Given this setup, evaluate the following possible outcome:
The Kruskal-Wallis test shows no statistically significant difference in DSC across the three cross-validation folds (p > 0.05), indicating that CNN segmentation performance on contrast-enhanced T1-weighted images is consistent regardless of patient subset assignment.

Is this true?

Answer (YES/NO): YES